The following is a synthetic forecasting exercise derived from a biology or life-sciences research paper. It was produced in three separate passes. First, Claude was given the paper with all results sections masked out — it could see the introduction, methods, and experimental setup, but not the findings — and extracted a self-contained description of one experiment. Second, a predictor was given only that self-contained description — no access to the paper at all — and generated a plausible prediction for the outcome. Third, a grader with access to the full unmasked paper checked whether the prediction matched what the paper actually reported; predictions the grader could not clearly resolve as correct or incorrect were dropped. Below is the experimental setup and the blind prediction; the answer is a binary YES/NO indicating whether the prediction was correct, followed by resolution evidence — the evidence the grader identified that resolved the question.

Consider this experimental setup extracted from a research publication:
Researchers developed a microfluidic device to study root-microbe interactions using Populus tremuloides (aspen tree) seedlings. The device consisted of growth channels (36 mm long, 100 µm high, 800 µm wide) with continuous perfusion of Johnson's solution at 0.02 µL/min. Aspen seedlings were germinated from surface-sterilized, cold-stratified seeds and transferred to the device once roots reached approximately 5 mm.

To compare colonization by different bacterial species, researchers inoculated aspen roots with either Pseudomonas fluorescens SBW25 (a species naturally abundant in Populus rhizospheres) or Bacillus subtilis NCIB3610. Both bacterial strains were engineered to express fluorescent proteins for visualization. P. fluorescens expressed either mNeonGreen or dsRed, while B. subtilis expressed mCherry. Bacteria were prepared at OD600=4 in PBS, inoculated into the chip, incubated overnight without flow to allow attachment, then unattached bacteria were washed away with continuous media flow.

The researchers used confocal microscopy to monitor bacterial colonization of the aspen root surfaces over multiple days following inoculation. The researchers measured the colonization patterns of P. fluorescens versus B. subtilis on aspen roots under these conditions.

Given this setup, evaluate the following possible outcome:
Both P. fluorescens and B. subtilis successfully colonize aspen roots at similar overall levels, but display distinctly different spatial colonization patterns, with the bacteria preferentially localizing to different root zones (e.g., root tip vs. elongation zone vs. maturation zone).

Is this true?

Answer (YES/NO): NO